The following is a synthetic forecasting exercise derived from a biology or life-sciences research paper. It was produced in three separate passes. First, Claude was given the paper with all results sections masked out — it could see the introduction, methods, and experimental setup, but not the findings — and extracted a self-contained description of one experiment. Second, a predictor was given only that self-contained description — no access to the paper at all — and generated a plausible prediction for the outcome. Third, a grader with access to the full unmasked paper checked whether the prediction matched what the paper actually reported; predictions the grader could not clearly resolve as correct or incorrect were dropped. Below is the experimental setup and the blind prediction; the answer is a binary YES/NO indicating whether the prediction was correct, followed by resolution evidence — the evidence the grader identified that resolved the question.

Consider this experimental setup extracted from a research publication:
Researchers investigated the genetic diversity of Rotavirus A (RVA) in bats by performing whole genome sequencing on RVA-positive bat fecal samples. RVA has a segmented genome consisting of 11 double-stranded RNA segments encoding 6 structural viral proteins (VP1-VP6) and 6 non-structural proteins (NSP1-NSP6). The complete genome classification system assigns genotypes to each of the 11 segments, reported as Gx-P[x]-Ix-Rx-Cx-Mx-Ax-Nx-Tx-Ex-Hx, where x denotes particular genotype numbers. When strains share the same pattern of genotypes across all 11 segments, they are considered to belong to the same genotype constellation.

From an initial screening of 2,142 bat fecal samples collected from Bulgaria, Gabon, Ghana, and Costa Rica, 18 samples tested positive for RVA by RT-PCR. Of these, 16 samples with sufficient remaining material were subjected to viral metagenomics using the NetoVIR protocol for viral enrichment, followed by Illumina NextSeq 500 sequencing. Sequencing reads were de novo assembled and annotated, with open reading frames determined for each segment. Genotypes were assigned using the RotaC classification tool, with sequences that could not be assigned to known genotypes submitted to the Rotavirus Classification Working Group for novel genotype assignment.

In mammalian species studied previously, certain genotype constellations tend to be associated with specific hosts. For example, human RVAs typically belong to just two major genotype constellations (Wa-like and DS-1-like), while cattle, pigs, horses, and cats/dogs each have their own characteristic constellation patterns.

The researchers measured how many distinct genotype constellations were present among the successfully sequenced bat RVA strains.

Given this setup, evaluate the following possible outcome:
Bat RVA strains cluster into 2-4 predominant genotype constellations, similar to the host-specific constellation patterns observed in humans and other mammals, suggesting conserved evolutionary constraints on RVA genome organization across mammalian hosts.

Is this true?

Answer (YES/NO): NO